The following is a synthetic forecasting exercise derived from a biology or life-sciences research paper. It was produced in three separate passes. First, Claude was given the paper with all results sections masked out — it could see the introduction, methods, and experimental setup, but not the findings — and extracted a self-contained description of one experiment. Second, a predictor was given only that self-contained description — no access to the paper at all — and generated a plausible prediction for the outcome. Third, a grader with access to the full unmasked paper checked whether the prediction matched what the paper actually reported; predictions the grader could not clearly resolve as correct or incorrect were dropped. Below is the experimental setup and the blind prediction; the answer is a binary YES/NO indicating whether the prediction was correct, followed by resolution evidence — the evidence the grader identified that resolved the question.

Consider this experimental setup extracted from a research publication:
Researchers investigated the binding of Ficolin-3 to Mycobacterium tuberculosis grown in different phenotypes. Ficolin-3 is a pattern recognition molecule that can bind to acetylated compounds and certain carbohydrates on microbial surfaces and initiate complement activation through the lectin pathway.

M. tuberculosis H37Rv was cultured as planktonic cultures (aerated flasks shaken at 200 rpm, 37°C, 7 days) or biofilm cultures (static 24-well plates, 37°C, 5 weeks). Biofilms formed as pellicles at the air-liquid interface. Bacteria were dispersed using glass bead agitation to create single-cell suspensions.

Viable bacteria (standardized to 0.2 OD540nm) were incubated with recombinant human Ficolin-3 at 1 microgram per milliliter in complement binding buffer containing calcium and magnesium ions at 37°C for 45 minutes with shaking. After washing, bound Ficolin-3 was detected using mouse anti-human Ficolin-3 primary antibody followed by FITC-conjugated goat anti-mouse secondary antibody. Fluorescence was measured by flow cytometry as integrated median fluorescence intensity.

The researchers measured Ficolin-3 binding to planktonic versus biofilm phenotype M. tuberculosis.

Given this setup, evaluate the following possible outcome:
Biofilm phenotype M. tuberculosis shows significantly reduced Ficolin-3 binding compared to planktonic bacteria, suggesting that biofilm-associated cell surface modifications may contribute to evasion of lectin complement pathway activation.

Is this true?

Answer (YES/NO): NO